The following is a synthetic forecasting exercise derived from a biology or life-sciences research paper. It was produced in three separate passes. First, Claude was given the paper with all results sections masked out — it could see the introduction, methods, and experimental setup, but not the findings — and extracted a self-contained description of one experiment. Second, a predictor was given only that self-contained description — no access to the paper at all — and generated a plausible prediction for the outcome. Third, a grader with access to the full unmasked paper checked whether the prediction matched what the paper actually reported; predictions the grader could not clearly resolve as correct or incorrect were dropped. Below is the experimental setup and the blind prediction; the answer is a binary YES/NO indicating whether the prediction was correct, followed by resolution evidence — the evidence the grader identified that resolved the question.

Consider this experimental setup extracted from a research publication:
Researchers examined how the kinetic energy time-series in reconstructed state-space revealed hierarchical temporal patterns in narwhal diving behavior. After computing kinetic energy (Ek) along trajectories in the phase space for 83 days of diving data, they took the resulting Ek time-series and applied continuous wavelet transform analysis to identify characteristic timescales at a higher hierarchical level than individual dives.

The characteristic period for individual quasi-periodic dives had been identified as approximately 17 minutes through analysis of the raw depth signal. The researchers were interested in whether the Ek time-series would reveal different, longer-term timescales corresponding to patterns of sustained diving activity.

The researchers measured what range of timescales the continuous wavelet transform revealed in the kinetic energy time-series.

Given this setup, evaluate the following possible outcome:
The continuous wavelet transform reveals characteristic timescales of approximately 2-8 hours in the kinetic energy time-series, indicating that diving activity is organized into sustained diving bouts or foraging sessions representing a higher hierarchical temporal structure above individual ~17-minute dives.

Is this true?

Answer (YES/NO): NO